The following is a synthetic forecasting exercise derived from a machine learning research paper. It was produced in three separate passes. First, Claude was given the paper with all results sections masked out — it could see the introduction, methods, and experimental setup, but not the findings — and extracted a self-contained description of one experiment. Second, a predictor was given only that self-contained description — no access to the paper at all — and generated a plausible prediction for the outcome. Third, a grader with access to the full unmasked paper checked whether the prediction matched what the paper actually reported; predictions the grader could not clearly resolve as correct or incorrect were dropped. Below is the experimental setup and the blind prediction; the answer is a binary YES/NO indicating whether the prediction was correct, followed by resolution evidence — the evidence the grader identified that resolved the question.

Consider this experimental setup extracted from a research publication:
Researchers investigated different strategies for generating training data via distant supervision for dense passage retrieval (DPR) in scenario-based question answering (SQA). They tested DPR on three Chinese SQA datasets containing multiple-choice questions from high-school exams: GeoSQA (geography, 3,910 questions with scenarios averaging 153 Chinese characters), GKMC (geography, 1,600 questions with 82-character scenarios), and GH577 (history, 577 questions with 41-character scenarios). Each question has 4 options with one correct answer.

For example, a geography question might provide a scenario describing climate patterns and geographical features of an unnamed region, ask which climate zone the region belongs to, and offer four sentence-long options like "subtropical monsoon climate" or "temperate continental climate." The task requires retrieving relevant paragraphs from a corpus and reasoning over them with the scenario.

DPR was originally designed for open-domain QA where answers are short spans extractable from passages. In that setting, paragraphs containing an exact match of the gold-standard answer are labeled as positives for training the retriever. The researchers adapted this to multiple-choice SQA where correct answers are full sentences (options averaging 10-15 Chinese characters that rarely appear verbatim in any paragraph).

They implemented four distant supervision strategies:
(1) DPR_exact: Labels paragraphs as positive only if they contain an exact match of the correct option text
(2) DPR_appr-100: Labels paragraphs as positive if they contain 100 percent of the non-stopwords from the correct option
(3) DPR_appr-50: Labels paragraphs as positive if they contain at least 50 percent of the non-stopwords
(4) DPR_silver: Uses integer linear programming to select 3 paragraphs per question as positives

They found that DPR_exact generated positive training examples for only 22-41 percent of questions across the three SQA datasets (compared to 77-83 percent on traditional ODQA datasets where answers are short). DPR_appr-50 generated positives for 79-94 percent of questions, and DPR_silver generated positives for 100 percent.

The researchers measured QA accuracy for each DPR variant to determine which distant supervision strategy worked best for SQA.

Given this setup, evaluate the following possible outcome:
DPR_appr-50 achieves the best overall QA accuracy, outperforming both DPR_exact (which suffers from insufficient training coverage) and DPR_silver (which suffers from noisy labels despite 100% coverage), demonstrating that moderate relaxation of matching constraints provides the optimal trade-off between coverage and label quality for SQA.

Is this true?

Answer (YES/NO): NO